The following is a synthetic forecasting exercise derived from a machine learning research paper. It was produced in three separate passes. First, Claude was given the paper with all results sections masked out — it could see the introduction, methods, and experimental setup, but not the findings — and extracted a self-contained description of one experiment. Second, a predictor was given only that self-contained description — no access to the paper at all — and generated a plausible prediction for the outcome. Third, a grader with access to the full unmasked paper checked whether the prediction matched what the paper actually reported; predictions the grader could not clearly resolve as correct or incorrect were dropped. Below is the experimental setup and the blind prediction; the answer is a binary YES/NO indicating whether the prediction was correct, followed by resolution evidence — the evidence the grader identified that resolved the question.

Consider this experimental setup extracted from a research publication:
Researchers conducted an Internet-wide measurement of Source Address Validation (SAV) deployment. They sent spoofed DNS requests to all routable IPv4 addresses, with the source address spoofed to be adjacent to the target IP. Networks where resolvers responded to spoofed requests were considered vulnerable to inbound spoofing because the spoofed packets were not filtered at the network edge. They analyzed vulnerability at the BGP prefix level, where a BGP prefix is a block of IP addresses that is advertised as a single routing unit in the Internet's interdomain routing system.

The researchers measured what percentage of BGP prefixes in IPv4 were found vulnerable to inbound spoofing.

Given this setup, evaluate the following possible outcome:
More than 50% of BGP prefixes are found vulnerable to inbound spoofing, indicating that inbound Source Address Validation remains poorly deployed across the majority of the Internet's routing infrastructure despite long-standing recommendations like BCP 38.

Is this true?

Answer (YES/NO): YES